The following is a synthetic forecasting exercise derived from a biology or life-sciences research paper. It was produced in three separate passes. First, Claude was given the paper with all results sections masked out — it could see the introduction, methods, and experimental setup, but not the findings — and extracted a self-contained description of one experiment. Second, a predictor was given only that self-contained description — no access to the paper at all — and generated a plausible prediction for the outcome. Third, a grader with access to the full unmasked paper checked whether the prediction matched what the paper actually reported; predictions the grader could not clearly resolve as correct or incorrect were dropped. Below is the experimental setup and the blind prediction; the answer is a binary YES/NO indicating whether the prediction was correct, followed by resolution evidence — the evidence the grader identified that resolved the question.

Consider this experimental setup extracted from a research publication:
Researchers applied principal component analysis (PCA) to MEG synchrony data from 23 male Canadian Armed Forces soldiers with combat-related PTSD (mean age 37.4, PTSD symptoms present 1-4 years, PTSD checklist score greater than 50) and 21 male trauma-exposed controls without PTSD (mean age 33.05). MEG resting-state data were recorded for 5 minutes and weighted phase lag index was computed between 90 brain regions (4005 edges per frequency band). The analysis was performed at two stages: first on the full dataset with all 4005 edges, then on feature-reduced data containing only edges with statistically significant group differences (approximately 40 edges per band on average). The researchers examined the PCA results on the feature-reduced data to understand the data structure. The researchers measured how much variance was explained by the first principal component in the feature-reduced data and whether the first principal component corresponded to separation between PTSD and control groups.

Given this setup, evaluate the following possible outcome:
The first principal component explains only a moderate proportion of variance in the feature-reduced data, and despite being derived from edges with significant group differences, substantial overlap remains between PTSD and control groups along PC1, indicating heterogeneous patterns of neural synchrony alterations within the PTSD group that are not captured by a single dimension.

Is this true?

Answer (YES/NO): NO